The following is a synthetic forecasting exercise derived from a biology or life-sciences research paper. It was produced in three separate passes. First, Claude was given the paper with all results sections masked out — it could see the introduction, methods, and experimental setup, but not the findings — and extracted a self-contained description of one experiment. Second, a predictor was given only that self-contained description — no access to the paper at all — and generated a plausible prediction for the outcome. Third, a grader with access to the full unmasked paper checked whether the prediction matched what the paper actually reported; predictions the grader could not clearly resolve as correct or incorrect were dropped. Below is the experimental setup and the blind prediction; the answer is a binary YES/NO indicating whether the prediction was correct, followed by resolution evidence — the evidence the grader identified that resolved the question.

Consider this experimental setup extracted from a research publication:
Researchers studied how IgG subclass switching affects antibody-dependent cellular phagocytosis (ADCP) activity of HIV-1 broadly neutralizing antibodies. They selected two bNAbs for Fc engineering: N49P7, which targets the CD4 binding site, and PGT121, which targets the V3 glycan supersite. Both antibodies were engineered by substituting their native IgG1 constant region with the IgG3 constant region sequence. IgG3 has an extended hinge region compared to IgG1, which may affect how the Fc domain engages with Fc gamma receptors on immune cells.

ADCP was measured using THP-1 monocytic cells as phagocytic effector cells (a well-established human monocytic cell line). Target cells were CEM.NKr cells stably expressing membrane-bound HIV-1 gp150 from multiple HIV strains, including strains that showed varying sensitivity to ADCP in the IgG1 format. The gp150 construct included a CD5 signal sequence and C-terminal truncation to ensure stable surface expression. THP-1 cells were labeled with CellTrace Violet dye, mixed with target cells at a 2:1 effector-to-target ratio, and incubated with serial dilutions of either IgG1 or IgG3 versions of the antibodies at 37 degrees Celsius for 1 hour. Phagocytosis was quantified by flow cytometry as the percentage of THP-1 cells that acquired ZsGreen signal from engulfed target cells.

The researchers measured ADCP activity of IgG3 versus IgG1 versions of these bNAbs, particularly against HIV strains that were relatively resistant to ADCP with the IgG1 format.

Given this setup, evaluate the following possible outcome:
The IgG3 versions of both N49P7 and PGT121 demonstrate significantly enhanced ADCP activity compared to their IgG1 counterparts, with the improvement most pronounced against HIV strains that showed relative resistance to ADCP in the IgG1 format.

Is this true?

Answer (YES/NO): YES